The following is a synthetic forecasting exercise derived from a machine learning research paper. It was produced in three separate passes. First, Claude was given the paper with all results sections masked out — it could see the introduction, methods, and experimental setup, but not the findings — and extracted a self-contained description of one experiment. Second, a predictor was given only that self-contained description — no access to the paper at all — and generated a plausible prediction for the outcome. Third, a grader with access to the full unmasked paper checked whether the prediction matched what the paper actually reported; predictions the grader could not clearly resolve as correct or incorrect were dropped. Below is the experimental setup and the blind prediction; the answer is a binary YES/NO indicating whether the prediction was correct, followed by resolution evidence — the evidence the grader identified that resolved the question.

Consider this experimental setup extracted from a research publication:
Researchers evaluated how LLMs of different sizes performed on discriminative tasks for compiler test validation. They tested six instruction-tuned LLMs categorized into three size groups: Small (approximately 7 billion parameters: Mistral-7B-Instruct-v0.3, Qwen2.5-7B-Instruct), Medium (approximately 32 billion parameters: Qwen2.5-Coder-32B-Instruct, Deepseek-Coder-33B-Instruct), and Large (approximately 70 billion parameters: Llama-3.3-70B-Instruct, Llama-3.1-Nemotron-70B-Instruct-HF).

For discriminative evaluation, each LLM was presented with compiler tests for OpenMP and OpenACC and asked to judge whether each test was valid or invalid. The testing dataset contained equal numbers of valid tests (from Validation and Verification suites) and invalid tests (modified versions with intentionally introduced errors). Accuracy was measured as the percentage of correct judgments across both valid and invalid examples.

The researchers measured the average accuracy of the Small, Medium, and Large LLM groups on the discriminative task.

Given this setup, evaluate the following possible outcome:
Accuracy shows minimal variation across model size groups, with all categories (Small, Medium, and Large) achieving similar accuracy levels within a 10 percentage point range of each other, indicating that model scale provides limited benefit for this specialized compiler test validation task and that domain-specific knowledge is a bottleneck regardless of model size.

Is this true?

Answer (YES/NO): NO